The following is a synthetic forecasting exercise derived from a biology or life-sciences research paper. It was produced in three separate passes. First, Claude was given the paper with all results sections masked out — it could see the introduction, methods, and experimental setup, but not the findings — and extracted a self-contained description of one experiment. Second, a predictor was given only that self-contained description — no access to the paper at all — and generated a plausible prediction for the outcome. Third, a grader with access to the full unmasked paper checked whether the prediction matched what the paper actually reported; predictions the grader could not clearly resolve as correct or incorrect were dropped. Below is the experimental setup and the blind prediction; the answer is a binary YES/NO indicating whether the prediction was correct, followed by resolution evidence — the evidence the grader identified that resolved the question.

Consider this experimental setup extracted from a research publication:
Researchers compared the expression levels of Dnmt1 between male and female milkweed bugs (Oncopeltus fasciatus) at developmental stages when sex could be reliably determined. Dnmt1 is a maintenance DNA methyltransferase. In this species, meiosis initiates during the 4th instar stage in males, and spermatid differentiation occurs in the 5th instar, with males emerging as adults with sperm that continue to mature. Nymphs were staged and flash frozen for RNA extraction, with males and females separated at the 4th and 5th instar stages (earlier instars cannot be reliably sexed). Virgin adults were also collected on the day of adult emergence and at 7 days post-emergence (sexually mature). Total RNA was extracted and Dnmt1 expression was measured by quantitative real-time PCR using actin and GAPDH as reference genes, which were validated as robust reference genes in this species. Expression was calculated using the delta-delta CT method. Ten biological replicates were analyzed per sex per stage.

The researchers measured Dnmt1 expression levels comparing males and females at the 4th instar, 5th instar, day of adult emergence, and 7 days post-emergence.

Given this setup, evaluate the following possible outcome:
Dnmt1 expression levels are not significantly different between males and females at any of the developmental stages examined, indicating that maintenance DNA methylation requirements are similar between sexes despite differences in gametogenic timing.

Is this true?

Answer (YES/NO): NO